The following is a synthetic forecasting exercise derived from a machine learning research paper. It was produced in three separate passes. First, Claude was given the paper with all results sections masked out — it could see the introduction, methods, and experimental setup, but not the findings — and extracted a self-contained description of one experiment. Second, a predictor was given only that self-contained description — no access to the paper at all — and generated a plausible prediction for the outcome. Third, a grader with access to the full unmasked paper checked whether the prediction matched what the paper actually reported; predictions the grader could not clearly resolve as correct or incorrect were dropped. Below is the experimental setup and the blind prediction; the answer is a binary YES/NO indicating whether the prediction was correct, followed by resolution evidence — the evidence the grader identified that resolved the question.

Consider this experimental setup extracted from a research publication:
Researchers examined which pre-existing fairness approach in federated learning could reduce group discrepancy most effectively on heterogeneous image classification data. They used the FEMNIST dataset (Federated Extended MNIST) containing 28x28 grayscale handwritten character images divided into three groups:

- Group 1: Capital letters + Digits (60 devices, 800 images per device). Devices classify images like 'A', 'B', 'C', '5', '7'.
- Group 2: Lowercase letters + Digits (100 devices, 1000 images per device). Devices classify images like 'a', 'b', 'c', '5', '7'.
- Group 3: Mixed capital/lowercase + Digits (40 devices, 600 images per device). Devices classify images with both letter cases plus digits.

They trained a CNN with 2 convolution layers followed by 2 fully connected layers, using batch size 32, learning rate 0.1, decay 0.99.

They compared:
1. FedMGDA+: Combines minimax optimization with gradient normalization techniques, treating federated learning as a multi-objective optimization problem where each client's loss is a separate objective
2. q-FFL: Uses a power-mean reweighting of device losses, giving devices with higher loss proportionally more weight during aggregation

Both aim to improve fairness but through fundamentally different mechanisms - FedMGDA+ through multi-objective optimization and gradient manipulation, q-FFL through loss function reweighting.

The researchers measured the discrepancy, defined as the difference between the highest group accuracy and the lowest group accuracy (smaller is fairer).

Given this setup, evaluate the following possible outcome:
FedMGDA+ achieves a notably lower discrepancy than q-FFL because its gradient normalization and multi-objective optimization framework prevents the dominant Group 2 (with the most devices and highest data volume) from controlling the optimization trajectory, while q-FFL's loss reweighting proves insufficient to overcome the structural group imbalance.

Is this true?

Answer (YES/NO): NO